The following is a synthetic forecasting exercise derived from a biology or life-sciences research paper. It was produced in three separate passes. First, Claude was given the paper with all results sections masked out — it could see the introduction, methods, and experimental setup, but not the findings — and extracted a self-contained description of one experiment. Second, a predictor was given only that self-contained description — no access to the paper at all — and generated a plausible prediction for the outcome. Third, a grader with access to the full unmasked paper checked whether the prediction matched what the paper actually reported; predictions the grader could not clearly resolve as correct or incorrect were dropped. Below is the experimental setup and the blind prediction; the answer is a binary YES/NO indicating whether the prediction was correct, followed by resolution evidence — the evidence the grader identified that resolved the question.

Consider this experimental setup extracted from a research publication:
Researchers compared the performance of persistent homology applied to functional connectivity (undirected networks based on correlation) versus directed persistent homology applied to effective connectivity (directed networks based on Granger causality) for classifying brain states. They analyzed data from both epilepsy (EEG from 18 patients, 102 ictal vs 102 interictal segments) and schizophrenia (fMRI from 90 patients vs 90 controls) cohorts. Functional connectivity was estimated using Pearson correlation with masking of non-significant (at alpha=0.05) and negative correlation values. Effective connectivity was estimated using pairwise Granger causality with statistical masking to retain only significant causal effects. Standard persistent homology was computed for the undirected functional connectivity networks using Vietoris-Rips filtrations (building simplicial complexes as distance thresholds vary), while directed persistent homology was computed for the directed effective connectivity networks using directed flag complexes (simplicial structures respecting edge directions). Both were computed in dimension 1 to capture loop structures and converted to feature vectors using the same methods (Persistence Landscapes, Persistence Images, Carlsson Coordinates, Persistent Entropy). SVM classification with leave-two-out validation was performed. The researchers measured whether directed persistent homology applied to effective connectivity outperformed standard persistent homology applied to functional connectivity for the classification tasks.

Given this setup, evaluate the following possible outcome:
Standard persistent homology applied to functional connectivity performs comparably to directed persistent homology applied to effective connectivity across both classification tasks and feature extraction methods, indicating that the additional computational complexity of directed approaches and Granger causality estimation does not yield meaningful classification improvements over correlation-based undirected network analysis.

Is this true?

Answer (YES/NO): YES